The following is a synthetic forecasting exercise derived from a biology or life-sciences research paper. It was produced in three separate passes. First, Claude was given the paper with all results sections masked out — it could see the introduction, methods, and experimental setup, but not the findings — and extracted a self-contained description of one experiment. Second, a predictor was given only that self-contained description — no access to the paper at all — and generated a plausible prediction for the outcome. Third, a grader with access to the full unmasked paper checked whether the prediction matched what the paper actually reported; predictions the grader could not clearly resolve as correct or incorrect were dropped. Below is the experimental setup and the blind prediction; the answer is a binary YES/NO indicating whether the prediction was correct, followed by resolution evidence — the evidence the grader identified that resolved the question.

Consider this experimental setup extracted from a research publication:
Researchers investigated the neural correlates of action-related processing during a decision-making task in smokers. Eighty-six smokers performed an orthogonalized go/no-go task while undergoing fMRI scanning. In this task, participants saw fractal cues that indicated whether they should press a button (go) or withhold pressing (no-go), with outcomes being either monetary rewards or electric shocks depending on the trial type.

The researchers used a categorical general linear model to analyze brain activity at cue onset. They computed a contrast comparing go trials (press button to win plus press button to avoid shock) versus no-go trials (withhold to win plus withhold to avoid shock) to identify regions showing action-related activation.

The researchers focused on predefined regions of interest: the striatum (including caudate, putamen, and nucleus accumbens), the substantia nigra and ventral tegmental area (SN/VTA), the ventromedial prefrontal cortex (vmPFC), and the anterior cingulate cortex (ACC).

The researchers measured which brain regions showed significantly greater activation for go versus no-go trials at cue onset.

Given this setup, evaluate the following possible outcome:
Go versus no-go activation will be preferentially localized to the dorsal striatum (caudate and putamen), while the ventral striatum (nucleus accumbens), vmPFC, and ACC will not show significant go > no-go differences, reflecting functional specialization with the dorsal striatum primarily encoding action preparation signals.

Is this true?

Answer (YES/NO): NO